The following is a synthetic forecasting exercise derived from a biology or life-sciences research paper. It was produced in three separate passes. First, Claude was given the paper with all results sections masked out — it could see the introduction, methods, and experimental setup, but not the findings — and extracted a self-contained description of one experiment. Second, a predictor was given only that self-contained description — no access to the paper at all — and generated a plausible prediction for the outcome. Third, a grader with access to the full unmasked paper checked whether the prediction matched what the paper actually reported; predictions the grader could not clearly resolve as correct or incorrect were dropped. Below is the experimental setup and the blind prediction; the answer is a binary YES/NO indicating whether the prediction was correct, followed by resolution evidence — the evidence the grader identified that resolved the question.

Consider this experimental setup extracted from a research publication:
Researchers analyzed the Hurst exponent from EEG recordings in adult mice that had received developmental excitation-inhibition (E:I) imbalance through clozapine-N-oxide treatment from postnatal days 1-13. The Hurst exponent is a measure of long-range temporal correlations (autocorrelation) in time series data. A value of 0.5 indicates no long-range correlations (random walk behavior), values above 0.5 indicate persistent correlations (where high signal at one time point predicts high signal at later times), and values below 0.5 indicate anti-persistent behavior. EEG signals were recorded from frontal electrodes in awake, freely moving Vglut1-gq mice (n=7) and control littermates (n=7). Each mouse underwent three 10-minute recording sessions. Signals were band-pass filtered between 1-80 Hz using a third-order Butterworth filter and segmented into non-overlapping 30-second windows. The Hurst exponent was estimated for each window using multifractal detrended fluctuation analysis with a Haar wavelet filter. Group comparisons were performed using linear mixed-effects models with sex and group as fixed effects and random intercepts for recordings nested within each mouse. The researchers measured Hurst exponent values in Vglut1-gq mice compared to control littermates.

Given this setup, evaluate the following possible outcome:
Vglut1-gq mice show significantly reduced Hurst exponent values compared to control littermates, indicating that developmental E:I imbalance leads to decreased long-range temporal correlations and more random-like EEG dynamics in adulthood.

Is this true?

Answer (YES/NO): YES